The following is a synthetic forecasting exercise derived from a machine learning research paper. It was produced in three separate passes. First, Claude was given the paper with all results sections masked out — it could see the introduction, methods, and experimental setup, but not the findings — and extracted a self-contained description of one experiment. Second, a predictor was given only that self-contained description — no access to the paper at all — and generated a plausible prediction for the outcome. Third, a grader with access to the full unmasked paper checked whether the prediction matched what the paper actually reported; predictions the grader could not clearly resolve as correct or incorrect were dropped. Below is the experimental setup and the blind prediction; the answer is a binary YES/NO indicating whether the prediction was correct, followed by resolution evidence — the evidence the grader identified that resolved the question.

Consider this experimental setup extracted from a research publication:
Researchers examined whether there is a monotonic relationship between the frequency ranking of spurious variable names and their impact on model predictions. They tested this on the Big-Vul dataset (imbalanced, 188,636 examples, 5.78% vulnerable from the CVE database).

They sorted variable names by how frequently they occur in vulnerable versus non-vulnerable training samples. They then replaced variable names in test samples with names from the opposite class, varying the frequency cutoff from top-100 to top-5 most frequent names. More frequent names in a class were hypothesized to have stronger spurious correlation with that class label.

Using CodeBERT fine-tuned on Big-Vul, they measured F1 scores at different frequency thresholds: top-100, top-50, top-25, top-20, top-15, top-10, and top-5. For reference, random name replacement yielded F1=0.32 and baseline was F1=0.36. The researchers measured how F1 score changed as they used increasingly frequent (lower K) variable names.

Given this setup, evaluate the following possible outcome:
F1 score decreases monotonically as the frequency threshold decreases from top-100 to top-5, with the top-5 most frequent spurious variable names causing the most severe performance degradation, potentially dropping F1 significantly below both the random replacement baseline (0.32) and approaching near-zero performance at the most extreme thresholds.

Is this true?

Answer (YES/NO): NO